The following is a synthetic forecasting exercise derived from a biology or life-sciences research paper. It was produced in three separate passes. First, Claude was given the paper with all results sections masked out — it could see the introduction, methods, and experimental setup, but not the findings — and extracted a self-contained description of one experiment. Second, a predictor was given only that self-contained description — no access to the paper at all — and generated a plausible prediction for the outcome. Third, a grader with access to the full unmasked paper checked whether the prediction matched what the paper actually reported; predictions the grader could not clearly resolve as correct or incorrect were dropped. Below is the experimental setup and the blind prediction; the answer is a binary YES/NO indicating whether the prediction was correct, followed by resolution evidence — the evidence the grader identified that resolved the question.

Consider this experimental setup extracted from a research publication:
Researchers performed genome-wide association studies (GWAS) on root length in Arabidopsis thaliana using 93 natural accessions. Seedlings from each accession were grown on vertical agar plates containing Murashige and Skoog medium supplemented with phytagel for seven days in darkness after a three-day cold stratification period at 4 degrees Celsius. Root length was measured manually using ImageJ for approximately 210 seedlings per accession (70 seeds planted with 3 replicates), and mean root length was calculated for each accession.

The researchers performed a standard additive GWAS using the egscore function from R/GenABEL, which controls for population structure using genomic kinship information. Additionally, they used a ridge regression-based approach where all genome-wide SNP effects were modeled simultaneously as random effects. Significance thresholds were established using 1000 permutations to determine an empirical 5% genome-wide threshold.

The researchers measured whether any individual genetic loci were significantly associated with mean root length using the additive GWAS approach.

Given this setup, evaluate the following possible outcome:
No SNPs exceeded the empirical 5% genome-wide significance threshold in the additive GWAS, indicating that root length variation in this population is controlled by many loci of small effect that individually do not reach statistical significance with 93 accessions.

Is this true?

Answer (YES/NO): YES